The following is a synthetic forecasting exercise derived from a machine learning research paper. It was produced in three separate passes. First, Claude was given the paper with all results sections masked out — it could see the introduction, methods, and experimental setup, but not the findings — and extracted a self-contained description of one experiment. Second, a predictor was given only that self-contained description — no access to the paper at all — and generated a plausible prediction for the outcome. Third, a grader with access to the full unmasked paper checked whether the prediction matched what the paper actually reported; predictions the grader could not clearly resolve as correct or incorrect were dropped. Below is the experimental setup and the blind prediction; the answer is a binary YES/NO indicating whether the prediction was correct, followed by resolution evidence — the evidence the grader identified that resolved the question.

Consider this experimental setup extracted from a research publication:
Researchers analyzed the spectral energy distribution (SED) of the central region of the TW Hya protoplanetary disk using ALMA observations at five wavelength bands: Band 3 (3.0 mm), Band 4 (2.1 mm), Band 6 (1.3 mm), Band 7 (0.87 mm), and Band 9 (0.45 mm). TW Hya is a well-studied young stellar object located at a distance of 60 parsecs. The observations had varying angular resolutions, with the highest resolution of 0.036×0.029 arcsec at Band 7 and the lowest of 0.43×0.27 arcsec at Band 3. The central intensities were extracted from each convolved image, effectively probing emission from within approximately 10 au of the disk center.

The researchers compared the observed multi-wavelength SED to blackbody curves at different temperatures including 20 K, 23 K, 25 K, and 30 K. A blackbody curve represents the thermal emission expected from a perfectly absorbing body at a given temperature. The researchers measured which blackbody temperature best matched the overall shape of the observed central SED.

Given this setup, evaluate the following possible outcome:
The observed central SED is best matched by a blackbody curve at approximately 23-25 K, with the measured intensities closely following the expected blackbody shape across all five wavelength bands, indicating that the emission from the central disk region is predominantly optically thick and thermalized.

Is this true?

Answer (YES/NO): NO